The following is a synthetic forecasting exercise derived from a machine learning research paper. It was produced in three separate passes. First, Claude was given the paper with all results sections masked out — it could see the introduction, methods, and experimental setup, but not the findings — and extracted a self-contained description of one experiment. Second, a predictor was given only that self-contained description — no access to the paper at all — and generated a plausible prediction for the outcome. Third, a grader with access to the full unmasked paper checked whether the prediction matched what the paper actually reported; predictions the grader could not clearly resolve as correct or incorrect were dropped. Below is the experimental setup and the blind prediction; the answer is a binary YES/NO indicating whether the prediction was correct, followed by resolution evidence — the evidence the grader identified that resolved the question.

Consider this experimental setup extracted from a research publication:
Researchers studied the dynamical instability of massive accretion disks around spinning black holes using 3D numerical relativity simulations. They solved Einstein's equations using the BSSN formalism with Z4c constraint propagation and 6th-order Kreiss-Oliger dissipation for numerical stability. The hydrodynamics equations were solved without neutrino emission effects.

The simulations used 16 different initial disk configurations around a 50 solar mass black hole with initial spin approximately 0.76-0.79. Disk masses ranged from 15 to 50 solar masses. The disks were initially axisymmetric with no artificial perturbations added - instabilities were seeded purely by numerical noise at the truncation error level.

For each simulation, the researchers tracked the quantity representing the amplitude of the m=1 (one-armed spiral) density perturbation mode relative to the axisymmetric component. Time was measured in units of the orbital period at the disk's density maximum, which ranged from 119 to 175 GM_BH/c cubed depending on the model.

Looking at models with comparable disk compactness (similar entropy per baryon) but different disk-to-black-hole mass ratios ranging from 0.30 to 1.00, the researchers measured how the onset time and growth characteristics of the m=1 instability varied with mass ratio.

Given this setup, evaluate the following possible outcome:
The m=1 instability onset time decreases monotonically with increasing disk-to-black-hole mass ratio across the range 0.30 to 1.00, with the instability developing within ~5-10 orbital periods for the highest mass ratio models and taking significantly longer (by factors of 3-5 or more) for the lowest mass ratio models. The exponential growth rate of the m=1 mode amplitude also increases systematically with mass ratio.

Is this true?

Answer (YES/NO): NO